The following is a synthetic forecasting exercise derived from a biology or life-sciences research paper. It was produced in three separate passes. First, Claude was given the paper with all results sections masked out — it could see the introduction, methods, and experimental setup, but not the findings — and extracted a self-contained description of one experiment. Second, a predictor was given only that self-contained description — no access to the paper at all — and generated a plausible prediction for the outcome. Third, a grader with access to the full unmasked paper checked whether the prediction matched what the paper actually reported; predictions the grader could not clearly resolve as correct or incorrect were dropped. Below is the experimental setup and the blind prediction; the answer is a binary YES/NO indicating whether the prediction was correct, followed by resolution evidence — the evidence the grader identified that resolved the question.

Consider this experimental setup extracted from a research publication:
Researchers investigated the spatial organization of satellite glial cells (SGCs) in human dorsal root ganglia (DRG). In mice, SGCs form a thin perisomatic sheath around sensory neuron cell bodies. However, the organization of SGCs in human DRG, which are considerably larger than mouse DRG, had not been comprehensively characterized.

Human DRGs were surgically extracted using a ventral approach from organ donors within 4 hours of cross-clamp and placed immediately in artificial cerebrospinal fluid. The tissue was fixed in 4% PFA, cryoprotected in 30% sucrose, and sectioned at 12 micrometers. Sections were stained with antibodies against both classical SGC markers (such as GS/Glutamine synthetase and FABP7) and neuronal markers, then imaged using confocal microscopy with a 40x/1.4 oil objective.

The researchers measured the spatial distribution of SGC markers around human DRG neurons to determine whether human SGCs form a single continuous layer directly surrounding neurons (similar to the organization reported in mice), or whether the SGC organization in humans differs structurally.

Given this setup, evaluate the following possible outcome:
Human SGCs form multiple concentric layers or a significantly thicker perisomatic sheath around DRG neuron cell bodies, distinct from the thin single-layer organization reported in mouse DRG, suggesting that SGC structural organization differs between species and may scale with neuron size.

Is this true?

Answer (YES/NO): YES